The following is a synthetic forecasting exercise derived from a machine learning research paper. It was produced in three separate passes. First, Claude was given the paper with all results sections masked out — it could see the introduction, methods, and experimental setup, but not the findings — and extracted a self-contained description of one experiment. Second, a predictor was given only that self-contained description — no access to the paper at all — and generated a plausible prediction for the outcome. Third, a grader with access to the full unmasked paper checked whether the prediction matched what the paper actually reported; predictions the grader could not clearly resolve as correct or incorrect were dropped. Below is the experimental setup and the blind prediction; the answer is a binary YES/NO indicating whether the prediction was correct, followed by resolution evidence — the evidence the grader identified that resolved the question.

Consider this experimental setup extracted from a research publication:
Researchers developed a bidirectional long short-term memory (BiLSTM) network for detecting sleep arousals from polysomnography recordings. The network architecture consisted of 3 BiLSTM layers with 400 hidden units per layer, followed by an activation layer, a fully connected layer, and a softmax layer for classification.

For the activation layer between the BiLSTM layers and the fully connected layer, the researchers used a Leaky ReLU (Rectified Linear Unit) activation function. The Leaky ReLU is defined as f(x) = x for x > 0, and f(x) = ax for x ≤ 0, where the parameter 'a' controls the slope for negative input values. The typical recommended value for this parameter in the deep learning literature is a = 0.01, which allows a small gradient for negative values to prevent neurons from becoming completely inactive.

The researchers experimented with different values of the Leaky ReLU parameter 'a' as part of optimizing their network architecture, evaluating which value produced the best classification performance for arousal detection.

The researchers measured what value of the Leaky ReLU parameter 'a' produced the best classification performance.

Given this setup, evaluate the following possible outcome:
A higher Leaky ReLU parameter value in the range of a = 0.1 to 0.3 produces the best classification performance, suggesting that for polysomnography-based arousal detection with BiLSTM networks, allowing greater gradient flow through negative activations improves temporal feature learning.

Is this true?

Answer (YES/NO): NO